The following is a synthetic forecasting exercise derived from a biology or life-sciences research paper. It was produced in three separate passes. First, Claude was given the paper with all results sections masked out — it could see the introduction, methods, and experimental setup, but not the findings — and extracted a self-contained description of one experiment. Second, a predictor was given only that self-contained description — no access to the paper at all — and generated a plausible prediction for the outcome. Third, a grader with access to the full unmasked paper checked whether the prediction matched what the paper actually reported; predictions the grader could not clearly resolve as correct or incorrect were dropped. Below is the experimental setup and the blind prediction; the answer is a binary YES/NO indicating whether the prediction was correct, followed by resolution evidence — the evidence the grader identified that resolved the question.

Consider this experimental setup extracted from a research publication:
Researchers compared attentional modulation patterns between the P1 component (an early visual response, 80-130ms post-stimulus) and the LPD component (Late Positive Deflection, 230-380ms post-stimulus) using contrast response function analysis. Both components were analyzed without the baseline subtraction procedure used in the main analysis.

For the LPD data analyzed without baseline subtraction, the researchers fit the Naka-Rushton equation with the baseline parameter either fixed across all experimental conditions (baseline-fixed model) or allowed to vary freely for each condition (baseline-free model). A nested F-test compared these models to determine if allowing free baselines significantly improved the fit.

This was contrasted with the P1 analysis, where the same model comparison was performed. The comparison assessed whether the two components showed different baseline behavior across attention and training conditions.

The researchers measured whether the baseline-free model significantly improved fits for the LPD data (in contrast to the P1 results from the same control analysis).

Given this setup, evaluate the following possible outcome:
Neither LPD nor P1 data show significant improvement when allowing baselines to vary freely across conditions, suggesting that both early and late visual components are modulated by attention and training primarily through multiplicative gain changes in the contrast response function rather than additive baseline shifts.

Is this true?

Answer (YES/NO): NO